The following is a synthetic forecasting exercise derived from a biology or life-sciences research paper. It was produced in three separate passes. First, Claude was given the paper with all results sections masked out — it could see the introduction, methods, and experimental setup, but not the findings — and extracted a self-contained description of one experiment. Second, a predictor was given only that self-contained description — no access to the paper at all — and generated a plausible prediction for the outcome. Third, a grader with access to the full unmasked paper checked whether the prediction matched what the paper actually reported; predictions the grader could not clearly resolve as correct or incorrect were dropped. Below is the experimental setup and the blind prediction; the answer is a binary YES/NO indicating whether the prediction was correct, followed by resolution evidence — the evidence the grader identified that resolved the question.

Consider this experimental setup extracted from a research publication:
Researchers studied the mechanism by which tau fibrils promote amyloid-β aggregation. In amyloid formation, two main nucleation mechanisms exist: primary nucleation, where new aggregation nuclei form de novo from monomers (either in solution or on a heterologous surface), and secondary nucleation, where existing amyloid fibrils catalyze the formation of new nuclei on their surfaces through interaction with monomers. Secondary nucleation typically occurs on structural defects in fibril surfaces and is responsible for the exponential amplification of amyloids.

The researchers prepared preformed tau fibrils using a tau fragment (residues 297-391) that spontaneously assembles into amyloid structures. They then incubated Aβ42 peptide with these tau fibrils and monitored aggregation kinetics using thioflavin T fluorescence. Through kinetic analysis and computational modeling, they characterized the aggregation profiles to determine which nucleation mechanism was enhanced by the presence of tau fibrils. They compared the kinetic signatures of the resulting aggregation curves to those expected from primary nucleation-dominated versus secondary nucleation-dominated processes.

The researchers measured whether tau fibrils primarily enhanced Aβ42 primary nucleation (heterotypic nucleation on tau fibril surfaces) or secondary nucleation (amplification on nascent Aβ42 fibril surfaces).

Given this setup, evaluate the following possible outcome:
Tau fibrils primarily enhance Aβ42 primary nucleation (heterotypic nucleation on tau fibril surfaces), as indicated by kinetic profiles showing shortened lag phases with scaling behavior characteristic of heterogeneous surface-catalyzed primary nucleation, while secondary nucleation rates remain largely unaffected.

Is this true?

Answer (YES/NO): YES